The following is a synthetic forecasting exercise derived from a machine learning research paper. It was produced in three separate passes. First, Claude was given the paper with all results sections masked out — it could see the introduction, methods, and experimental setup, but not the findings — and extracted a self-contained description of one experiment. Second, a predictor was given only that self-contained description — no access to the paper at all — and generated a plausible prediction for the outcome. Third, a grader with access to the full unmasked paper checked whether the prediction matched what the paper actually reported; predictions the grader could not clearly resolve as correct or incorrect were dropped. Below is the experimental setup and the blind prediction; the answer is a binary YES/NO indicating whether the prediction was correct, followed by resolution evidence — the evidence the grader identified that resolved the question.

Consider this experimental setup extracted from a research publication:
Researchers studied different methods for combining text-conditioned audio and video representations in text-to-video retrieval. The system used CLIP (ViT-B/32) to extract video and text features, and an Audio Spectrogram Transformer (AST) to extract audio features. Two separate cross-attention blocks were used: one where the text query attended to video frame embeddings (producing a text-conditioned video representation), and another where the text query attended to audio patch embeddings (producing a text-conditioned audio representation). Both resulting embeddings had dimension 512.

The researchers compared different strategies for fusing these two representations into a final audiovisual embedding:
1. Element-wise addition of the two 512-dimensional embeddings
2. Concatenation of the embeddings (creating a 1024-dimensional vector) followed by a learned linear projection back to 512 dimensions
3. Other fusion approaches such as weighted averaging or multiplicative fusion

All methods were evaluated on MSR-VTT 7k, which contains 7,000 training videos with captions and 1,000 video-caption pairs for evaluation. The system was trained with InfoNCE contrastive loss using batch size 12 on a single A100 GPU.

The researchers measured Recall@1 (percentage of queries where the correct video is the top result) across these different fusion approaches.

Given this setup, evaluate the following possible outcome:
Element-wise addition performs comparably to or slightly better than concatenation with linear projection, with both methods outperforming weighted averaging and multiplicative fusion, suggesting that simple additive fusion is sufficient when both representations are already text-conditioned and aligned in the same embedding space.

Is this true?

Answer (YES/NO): NO